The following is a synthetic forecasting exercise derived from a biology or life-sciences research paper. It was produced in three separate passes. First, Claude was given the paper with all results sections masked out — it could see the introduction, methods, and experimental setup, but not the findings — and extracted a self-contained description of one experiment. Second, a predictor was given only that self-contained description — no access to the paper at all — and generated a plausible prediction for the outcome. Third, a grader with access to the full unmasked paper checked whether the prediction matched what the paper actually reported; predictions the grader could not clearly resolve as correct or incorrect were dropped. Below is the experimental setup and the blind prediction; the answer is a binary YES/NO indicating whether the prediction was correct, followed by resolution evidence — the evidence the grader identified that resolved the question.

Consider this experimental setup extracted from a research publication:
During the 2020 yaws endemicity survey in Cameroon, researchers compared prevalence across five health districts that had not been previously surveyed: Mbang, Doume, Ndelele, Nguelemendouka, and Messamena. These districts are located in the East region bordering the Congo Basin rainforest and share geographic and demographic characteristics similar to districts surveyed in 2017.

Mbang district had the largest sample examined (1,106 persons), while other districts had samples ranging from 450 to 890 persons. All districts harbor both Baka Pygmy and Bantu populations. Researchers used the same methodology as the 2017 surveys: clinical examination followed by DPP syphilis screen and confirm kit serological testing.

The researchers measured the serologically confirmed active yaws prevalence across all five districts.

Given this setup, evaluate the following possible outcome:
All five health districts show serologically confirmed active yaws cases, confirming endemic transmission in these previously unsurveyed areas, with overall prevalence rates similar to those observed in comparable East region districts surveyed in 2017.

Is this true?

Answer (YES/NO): NO